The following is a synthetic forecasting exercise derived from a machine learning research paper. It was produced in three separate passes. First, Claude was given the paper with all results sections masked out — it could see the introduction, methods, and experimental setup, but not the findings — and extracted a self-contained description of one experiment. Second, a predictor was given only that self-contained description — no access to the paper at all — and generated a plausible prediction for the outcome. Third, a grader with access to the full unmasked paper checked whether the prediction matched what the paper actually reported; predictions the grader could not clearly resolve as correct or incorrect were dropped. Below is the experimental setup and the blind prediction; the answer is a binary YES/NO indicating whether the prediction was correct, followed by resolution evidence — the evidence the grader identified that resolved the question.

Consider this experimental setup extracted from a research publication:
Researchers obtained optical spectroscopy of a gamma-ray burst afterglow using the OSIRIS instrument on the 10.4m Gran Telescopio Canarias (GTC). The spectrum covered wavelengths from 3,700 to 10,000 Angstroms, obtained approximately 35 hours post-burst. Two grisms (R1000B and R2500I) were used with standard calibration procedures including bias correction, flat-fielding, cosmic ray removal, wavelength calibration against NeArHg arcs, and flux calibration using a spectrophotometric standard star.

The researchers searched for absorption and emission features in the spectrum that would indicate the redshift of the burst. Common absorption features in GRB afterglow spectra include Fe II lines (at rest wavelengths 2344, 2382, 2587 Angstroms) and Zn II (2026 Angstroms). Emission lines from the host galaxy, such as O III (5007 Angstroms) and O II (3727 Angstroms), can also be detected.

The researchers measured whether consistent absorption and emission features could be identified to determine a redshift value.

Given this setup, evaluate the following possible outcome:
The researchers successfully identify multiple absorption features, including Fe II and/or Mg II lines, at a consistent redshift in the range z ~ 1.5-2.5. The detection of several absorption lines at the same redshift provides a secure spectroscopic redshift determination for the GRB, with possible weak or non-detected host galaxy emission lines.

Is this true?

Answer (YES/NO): NO